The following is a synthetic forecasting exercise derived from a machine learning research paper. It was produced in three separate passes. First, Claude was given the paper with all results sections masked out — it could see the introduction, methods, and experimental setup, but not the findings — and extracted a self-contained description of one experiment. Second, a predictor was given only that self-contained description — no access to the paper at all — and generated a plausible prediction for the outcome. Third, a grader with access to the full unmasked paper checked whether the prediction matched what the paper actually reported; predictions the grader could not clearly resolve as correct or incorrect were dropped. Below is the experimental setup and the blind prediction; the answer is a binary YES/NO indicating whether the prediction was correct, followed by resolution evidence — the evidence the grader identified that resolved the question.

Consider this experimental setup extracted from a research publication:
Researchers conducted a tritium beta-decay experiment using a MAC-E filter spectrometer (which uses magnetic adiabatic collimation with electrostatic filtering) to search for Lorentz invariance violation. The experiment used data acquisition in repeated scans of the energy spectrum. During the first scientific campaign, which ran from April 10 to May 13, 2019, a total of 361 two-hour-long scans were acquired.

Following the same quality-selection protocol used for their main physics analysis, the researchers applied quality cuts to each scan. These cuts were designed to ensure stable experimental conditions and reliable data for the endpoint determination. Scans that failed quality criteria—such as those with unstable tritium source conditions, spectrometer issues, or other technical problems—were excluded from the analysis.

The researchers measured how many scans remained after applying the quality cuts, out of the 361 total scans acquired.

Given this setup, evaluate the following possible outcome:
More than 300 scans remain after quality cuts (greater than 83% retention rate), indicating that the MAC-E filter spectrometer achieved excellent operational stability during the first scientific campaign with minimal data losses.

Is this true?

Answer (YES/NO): NO